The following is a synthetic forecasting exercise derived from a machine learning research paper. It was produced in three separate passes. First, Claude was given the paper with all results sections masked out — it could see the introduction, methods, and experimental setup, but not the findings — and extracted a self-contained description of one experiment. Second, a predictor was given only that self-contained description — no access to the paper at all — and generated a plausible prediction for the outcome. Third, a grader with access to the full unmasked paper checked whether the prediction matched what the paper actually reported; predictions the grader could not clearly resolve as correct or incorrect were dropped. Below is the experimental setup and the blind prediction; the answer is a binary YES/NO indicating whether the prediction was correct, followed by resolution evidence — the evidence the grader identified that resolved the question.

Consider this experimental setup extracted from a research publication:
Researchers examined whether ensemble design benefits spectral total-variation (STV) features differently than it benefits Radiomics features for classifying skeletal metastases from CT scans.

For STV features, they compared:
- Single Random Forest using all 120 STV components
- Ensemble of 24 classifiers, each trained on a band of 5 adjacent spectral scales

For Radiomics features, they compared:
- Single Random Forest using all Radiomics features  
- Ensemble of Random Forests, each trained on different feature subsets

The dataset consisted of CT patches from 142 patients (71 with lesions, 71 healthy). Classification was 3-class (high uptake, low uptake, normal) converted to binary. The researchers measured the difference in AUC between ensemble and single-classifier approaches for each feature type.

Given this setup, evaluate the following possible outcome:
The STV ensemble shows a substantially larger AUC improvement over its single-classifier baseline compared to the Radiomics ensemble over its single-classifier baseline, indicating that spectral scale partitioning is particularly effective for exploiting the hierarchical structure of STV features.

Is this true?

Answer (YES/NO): YES